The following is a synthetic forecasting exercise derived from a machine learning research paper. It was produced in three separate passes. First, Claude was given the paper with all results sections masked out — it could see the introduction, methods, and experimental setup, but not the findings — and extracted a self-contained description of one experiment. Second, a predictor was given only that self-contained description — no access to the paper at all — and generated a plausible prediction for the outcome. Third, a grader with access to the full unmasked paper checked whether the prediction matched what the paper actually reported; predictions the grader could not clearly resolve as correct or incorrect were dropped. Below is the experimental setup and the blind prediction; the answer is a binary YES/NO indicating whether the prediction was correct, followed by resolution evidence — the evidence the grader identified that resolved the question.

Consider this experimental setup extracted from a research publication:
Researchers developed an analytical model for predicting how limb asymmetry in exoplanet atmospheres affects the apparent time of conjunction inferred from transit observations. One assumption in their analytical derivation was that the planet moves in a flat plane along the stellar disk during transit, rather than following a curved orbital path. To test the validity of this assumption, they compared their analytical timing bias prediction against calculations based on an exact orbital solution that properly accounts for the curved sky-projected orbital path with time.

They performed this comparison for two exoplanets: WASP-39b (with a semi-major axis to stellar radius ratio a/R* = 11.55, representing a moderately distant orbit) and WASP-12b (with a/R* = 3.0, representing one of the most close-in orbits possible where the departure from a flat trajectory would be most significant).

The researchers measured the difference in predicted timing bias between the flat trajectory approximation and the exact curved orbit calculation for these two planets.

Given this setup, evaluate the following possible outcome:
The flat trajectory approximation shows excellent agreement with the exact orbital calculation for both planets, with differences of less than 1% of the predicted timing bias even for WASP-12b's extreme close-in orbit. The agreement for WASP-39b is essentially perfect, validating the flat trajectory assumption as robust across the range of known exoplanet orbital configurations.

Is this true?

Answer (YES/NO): YES